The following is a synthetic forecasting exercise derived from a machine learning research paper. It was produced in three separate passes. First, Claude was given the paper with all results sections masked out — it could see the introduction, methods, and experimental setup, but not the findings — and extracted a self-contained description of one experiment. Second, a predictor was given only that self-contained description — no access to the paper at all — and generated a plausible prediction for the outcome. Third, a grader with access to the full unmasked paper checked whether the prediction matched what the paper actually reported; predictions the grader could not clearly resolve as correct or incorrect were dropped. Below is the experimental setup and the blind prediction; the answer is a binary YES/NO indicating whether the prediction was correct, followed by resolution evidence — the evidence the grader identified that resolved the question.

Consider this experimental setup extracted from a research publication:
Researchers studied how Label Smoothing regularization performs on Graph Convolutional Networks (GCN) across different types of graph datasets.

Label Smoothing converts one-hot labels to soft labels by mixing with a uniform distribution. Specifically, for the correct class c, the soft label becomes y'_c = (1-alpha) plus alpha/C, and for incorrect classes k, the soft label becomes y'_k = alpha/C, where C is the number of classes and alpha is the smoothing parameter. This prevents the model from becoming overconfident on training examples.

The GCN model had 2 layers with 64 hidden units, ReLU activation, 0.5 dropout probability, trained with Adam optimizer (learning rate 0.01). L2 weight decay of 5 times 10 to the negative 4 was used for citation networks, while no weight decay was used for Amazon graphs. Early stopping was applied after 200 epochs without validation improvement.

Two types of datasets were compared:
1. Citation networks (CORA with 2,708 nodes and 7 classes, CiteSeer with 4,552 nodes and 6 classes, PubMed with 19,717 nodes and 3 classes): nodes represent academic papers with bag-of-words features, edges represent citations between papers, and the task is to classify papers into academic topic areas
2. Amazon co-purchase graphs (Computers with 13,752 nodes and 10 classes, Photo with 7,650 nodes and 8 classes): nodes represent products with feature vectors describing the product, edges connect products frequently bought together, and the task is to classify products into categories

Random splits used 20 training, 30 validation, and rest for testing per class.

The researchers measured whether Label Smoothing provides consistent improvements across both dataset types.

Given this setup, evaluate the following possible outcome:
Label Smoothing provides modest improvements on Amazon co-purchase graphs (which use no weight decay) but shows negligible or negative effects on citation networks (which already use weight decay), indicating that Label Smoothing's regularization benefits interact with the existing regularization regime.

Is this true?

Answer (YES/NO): NO